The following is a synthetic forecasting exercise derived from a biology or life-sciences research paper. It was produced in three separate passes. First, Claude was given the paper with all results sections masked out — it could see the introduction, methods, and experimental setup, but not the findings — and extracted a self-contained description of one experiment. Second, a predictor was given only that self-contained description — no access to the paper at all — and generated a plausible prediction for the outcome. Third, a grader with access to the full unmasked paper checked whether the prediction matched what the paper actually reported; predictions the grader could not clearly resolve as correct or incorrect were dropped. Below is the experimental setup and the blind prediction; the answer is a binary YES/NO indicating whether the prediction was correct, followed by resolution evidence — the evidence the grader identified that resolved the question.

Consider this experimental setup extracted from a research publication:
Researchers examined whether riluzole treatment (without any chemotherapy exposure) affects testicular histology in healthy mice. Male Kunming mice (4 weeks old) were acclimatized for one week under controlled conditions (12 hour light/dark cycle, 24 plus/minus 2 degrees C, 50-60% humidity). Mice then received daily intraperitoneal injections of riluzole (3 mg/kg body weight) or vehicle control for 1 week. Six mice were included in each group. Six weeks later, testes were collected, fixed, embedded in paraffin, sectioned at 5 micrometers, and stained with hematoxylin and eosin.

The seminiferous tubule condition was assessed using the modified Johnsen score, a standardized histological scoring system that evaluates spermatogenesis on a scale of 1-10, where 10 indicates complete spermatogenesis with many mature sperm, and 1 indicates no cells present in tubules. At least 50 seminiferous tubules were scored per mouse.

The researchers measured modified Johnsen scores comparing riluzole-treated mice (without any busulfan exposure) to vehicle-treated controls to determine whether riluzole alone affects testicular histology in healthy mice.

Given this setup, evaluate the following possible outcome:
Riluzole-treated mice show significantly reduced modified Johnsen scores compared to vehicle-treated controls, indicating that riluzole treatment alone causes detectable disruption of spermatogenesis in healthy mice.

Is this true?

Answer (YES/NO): NO